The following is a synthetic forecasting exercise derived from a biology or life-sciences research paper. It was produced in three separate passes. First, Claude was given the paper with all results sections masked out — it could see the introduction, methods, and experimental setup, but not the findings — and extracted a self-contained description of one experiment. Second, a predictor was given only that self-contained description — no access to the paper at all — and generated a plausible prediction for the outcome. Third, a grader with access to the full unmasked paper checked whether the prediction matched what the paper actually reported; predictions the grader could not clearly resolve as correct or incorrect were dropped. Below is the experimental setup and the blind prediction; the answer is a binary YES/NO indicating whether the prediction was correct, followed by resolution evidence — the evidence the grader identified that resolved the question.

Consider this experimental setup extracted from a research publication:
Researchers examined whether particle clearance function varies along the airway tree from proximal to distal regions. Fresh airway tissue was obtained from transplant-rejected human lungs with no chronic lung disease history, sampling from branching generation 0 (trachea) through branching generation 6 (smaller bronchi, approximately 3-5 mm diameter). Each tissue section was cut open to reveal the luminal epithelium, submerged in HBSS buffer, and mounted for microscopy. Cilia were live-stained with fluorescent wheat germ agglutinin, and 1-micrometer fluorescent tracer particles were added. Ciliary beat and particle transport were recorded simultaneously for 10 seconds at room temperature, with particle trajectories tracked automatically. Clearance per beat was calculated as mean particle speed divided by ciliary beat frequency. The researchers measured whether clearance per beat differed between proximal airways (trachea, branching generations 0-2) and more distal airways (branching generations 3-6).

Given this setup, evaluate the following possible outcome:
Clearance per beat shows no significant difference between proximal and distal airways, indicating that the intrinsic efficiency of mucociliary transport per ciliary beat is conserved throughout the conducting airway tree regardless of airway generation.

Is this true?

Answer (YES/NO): YES